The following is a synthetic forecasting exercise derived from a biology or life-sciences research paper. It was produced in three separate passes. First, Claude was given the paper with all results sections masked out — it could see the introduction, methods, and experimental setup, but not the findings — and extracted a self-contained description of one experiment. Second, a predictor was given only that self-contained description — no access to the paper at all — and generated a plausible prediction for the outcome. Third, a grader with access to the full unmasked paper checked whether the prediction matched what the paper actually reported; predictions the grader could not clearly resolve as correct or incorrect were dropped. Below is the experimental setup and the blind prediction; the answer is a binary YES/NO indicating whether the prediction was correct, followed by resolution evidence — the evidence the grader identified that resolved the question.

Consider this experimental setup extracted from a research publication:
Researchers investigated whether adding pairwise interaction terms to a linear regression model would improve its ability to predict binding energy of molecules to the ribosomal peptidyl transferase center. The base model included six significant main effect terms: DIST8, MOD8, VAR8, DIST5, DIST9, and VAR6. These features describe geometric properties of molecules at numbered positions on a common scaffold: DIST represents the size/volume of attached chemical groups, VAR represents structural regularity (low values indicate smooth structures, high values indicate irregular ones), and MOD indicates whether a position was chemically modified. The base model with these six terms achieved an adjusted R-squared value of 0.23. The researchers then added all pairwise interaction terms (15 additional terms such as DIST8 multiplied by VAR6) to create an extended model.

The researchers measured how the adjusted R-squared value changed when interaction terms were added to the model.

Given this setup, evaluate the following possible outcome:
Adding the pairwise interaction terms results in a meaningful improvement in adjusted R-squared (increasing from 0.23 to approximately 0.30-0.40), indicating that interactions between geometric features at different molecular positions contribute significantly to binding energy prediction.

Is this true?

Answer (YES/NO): NO